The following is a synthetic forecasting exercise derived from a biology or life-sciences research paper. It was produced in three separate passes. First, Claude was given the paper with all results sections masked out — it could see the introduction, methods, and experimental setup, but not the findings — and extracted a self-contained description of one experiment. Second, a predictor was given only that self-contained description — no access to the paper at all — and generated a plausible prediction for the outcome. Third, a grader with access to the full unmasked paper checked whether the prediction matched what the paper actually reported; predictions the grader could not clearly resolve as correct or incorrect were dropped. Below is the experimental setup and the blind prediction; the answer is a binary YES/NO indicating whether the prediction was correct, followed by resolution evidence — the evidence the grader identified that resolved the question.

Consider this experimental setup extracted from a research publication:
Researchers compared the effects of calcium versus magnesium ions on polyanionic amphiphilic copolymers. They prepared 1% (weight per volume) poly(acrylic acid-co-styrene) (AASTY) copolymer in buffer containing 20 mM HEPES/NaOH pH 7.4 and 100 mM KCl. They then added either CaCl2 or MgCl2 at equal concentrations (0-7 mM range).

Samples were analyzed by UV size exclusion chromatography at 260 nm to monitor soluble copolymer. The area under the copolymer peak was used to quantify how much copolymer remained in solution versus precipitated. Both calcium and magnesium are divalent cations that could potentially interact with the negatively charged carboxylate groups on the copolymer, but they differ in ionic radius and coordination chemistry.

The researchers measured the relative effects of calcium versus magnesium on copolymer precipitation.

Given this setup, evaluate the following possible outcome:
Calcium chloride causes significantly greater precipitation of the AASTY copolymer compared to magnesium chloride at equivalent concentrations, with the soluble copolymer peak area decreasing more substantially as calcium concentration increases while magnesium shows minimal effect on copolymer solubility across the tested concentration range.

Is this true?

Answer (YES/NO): NO